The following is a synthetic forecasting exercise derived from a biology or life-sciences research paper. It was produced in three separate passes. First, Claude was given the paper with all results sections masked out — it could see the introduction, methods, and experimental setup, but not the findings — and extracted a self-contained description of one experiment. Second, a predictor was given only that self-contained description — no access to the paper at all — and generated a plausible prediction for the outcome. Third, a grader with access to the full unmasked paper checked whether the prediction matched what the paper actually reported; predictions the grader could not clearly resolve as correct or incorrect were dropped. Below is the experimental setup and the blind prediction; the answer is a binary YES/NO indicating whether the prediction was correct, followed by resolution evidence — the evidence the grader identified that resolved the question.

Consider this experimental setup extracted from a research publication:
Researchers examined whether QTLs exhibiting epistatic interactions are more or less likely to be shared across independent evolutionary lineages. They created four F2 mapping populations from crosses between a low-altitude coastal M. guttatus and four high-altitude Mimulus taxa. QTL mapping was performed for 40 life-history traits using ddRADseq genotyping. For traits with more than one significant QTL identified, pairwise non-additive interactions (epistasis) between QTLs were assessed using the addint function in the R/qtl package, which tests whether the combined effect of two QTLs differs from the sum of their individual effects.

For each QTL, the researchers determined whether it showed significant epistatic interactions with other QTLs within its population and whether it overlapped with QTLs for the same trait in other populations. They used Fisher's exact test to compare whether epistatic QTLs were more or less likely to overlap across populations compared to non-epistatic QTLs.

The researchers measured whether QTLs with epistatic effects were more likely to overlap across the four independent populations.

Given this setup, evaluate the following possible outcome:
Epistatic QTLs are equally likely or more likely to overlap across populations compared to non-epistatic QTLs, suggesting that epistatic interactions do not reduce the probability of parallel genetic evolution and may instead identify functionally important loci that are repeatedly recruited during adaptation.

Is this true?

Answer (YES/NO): YES